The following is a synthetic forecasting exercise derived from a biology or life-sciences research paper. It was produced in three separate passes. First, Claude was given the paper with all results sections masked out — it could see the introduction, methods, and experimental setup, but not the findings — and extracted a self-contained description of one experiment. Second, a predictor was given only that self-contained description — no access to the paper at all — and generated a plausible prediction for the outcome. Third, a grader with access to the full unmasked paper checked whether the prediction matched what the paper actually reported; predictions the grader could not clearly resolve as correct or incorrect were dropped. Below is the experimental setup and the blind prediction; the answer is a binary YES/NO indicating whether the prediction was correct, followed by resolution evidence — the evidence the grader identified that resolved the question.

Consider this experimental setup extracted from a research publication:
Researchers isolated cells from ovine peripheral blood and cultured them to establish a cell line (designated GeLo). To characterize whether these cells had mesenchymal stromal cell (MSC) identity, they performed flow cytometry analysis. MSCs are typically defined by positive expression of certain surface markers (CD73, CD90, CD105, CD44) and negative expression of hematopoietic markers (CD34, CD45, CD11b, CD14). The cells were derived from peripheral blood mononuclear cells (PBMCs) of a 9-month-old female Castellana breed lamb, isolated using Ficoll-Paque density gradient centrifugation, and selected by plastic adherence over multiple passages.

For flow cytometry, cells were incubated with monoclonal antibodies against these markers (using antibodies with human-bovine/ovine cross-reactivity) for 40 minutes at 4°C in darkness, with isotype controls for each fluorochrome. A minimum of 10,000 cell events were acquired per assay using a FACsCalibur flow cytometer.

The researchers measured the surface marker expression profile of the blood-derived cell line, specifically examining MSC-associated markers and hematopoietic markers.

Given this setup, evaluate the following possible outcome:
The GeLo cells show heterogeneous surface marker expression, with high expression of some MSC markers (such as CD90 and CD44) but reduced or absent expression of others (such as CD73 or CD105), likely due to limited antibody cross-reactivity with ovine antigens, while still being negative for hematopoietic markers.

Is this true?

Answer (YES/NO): NO